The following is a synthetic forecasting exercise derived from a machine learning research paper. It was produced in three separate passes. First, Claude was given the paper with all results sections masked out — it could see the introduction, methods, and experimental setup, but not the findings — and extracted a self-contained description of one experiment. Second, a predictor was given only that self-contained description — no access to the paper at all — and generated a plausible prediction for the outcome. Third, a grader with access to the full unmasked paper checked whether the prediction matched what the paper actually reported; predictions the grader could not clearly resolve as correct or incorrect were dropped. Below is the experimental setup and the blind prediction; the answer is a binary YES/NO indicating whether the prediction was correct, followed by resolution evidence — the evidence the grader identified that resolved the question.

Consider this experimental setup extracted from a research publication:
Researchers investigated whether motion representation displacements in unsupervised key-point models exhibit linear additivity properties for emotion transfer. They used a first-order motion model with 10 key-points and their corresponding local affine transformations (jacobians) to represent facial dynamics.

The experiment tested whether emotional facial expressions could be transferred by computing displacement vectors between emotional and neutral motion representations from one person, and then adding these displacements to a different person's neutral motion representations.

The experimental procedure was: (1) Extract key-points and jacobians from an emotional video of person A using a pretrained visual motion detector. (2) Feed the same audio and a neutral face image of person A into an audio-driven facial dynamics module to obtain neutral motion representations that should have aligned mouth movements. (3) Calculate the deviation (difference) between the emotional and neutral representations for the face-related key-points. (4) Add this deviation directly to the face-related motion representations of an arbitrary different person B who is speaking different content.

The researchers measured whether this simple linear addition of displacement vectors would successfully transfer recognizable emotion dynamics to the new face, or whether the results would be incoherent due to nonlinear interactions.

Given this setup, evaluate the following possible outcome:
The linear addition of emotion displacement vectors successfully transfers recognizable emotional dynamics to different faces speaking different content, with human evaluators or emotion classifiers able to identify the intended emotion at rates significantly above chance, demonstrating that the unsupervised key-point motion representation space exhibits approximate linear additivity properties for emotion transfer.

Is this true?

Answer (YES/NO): YES